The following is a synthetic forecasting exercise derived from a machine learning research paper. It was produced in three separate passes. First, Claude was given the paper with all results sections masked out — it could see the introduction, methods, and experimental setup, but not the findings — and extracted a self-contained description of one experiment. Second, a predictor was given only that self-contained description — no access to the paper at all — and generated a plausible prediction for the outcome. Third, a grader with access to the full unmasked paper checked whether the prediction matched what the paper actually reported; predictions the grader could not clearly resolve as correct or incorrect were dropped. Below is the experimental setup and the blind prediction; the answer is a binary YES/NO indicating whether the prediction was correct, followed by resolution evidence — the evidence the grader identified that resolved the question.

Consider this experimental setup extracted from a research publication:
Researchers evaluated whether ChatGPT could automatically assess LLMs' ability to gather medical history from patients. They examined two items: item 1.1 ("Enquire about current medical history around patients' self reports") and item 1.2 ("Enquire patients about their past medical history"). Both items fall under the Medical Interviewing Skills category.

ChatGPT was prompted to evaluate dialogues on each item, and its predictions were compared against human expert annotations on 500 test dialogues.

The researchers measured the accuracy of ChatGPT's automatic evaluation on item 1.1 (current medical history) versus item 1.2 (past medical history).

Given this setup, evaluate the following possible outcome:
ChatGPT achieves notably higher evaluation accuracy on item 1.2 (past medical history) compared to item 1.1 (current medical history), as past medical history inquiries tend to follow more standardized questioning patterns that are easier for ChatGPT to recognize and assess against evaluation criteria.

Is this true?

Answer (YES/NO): NO